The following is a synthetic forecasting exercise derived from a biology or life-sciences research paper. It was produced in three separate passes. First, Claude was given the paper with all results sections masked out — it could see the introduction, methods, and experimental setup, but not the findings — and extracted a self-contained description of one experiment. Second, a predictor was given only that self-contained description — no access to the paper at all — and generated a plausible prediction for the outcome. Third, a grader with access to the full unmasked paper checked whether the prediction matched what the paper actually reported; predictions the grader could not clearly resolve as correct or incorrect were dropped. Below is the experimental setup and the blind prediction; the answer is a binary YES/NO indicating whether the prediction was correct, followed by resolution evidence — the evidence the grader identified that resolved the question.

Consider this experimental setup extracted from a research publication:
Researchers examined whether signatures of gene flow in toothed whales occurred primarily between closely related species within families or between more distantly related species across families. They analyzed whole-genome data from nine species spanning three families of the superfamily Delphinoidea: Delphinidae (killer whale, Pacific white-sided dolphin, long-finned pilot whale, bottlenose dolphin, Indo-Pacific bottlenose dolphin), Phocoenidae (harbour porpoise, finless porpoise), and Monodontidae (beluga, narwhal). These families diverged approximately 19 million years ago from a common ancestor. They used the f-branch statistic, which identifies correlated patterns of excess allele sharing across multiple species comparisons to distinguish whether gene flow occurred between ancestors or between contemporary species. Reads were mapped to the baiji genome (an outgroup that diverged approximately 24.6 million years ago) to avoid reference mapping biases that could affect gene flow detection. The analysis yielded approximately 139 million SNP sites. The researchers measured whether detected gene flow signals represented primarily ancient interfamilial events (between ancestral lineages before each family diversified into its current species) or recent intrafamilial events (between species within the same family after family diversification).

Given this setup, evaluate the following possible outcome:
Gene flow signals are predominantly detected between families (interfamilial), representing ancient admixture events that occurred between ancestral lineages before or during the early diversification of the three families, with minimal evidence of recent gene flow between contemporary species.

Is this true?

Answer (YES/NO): YES